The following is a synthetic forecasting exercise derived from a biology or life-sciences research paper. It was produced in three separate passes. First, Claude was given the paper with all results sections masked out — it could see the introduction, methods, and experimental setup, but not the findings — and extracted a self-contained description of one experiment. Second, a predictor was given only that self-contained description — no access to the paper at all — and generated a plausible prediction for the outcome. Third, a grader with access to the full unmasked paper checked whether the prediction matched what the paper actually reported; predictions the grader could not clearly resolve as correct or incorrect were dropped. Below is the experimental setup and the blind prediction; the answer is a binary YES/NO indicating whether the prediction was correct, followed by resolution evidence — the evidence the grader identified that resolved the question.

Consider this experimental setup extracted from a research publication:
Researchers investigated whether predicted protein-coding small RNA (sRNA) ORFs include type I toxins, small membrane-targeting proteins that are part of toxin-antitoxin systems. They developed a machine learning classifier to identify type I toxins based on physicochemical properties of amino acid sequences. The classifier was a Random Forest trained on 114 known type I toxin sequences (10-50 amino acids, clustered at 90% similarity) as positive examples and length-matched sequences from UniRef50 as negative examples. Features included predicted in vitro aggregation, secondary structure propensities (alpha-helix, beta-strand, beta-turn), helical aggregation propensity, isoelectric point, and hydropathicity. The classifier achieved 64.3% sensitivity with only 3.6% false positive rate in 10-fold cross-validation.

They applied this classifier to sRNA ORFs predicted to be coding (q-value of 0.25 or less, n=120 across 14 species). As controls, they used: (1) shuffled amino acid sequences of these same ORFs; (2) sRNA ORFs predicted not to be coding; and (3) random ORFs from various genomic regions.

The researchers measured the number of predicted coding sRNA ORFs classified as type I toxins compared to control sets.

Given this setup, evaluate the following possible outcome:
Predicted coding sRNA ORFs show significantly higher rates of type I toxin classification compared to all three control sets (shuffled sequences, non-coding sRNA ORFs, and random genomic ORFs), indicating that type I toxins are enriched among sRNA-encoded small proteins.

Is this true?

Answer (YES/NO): YES